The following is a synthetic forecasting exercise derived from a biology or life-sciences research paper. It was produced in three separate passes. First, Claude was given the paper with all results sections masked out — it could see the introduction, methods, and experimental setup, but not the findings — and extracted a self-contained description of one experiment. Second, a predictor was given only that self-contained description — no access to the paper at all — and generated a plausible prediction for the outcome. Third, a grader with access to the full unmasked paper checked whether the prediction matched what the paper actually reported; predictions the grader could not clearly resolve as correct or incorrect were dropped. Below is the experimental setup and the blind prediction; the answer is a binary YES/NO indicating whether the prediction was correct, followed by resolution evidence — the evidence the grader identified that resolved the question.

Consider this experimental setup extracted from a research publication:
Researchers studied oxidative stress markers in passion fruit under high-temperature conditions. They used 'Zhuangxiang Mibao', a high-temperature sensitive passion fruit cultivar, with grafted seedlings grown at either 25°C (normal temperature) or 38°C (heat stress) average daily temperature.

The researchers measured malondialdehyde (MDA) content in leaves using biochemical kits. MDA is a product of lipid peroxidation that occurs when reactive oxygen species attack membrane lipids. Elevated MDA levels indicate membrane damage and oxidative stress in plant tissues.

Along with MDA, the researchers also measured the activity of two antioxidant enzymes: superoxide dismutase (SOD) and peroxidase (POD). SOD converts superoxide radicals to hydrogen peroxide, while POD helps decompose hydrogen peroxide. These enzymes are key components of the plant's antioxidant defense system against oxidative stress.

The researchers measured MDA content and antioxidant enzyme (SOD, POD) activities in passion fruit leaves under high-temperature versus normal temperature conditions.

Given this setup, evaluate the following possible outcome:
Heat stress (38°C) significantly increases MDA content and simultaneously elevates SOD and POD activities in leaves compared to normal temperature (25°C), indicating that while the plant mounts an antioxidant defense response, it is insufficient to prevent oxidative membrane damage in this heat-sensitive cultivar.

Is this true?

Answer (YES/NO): NO